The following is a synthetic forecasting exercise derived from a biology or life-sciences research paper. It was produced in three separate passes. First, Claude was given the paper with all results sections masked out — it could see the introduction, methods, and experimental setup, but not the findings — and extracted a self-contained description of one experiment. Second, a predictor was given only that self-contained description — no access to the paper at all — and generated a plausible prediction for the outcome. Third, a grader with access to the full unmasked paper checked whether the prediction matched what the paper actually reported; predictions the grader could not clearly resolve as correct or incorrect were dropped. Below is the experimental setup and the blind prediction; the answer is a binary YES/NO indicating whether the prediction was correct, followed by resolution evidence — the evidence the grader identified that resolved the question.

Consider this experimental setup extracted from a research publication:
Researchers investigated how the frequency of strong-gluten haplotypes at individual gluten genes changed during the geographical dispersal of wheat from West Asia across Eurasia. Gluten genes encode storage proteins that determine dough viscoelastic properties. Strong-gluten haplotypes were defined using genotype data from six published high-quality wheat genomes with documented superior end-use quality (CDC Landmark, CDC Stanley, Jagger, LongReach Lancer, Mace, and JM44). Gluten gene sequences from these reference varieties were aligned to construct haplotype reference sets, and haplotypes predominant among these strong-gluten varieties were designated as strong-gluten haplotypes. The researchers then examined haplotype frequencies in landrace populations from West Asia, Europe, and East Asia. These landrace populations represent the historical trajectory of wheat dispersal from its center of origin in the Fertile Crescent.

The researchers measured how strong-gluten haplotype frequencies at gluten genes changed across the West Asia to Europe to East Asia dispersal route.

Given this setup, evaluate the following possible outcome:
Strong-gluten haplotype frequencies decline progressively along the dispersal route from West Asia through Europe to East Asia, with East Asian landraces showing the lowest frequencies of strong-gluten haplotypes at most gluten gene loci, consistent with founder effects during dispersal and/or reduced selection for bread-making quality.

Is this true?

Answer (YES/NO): NO